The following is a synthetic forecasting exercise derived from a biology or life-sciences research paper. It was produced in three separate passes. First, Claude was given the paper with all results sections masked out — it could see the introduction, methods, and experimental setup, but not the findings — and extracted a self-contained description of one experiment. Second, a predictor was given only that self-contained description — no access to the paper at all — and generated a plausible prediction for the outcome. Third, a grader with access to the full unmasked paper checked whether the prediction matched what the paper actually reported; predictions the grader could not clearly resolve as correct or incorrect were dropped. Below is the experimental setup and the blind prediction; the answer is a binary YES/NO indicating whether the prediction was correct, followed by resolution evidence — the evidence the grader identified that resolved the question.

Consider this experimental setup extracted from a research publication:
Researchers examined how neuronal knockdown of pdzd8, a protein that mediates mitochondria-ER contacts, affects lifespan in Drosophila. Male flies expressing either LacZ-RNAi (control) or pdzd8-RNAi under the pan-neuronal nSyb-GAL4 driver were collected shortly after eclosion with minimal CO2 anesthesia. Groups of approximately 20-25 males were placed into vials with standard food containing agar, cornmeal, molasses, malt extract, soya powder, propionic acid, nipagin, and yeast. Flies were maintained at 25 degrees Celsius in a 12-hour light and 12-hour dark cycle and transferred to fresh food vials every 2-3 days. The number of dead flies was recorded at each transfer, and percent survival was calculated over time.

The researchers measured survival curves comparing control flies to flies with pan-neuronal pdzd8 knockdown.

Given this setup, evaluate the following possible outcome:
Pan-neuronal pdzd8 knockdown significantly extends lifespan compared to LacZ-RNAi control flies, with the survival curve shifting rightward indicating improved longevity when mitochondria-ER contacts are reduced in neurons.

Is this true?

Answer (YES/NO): YES